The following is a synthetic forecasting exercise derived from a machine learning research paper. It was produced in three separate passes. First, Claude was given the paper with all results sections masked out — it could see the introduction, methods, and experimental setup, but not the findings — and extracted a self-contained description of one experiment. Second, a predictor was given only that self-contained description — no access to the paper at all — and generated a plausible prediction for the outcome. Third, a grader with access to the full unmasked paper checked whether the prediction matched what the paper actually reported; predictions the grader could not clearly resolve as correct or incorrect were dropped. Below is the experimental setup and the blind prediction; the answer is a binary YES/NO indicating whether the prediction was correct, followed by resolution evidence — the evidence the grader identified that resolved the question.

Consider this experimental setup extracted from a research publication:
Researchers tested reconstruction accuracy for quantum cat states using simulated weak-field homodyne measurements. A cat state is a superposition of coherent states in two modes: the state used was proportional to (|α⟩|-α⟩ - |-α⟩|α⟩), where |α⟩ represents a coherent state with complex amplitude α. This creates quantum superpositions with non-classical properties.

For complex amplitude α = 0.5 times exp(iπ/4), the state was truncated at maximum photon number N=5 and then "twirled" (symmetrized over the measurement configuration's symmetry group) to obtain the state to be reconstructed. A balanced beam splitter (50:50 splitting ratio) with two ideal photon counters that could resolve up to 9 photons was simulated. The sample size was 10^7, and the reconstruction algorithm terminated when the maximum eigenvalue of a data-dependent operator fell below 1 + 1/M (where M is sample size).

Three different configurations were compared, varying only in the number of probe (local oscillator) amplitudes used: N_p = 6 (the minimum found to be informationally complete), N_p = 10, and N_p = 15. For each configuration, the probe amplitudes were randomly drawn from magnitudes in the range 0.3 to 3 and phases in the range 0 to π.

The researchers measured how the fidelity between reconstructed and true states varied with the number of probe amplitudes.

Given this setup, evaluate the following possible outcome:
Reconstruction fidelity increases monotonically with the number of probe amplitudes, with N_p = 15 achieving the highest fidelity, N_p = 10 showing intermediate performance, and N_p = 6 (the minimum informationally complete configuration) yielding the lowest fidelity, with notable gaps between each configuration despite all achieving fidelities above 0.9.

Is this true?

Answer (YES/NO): NO